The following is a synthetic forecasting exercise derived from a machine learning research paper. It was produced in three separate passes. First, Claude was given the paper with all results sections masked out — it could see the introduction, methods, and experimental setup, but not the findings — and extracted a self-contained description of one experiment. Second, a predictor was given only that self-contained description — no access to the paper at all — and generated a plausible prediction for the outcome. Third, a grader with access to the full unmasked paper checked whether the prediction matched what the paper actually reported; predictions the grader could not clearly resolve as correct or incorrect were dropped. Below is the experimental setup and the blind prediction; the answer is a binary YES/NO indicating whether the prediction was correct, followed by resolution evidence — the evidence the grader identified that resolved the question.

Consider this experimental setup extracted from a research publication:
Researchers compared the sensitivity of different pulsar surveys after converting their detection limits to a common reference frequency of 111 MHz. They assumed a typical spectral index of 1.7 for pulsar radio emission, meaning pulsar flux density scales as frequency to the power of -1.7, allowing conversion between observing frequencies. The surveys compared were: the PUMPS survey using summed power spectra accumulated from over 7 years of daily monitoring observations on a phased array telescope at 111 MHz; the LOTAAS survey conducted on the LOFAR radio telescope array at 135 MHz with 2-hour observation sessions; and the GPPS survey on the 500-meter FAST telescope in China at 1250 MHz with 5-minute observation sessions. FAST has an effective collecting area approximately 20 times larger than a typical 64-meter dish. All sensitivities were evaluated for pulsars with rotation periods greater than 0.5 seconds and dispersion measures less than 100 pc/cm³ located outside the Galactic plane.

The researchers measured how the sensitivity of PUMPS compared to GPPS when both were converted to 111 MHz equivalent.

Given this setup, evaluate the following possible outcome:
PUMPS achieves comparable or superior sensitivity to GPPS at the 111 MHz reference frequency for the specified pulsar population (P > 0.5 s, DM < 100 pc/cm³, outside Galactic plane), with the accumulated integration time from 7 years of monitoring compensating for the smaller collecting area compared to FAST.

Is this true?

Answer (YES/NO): YES